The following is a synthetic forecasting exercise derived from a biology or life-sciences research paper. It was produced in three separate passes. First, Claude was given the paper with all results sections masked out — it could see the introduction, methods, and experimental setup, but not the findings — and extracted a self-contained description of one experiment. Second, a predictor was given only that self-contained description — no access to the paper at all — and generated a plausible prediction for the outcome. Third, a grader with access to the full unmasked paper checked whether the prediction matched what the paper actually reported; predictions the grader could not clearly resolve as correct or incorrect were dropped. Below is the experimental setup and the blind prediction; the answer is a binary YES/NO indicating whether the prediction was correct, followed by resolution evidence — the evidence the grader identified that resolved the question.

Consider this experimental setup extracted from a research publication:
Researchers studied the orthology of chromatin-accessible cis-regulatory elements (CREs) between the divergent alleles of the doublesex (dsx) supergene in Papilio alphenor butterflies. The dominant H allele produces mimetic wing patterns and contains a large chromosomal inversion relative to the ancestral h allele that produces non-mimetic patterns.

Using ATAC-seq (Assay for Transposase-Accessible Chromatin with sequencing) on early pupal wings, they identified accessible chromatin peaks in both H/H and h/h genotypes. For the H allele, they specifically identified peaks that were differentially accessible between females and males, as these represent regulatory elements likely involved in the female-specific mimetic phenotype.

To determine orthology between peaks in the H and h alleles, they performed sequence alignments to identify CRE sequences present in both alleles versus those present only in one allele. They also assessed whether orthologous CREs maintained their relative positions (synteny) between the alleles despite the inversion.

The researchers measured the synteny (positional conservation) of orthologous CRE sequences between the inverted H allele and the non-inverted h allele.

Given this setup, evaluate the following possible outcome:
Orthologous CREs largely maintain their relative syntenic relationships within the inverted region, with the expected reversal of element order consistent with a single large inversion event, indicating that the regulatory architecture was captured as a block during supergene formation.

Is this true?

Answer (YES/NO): YES